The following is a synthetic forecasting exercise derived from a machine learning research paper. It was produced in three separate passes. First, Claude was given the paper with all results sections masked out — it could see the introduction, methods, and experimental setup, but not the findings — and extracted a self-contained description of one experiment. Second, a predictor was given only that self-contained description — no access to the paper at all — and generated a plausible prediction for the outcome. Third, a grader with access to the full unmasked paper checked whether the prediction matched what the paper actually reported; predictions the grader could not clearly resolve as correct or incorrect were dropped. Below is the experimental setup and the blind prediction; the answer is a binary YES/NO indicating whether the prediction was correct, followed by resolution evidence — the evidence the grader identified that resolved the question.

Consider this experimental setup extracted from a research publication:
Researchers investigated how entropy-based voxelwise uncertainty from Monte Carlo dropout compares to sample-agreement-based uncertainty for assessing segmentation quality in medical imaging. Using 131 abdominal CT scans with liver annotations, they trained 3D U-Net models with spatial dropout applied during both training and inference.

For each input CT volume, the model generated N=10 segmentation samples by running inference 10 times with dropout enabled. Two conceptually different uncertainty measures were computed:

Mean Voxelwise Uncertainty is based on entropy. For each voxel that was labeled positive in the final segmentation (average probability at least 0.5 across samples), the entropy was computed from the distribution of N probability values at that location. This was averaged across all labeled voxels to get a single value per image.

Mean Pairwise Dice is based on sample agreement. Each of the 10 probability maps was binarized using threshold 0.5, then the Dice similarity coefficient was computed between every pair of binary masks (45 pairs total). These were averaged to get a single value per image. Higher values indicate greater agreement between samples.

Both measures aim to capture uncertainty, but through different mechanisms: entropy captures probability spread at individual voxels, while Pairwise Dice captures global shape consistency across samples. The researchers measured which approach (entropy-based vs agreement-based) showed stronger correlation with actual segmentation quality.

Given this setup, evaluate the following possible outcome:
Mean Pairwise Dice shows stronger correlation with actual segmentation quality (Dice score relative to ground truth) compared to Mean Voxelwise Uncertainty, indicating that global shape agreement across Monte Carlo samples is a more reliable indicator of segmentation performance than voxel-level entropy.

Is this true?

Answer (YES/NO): YES